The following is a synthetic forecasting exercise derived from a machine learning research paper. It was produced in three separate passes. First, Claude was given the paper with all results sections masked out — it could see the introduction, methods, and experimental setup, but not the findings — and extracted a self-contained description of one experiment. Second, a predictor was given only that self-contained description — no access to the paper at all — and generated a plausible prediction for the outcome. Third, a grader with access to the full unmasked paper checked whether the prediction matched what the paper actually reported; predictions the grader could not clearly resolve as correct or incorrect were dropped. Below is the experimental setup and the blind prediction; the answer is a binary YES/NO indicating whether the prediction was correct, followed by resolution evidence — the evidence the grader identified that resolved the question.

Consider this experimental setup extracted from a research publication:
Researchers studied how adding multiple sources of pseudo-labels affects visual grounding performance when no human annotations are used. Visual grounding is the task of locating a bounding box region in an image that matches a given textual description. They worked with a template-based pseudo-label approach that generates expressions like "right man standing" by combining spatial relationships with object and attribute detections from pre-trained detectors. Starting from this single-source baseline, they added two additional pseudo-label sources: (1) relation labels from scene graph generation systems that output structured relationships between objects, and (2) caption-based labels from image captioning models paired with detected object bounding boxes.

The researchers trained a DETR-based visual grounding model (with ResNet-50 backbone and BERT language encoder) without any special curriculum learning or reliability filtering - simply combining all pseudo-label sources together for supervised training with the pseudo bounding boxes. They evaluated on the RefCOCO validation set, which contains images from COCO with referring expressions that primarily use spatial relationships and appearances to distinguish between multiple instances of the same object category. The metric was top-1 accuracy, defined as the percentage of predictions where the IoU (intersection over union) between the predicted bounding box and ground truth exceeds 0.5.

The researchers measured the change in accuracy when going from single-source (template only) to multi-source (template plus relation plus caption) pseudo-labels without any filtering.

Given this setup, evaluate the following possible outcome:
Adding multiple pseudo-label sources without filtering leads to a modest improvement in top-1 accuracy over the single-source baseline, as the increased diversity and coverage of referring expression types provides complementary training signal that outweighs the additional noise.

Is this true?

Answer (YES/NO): NO